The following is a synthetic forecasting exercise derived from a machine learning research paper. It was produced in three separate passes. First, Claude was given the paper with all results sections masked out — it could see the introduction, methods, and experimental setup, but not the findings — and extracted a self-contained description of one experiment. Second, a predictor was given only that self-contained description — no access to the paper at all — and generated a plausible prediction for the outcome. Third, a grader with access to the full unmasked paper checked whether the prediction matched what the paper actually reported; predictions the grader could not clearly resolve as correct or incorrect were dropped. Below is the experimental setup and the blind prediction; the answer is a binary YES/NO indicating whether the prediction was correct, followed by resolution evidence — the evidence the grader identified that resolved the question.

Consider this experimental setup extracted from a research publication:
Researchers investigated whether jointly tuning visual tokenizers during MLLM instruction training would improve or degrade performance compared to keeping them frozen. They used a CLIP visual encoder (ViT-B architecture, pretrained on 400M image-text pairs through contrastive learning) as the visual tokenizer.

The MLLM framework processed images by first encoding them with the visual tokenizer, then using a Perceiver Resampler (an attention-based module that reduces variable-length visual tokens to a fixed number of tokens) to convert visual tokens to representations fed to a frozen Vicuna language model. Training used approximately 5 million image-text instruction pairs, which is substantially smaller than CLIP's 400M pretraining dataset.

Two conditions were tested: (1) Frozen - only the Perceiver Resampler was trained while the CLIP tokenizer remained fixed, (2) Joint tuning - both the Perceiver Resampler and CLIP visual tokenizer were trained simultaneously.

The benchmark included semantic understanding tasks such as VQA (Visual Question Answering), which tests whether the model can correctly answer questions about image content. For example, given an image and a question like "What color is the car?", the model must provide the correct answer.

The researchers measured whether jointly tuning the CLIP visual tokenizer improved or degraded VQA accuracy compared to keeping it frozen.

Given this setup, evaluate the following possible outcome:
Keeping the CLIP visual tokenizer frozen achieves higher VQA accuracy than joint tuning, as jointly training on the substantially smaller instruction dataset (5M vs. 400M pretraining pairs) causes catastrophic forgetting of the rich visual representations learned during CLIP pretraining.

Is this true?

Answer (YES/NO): YES